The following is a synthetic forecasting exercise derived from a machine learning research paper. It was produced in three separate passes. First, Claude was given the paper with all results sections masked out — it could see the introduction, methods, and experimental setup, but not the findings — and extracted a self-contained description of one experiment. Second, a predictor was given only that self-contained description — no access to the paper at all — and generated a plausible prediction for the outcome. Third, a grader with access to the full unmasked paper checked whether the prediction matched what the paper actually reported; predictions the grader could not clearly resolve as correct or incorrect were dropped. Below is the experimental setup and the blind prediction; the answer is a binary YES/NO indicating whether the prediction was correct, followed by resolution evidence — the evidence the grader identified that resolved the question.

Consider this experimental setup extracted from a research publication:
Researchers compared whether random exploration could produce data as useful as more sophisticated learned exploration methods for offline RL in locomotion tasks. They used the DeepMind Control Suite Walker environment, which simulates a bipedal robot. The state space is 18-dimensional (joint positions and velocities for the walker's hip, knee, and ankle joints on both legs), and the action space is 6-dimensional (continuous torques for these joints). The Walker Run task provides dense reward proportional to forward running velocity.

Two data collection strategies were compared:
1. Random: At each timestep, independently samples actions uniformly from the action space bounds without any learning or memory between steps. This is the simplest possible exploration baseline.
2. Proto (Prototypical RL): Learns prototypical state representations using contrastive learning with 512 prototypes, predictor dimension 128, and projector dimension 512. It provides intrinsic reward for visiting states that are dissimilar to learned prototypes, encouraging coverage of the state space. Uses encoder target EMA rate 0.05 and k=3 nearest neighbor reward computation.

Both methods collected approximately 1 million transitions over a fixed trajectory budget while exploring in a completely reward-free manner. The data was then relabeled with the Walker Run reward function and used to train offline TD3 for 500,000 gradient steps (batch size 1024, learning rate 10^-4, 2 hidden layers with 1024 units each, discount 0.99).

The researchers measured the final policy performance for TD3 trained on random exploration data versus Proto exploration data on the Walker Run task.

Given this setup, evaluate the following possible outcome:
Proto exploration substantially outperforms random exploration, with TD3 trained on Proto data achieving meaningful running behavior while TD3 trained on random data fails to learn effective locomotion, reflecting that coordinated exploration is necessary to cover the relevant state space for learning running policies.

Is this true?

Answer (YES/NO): NO